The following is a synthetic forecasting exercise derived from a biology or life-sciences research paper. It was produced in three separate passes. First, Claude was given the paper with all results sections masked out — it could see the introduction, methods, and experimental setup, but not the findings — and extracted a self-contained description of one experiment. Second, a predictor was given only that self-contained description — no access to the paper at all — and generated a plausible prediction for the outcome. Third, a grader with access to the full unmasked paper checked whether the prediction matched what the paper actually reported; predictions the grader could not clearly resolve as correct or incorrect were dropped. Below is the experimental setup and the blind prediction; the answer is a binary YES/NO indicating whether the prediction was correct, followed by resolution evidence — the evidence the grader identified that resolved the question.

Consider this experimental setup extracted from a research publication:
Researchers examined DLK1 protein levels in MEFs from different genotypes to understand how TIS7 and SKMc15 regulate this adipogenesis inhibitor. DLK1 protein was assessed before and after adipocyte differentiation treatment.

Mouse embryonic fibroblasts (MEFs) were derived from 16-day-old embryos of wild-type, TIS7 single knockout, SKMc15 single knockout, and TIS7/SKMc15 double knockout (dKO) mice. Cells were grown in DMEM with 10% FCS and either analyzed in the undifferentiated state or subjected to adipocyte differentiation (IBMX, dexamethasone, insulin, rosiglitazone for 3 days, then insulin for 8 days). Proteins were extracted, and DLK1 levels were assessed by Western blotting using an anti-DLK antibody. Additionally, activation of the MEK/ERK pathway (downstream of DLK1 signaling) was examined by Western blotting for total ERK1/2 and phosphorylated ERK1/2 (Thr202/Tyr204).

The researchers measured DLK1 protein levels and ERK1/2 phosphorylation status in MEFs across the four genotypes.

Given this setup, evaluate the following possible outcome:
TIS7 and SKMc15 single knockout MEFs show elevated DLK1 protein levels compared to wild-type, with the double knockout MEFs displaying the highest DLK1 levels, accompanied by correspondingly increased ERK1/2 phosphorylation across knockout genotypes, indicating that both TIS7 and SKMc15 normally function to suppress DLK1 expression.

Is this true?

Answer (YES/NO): NO